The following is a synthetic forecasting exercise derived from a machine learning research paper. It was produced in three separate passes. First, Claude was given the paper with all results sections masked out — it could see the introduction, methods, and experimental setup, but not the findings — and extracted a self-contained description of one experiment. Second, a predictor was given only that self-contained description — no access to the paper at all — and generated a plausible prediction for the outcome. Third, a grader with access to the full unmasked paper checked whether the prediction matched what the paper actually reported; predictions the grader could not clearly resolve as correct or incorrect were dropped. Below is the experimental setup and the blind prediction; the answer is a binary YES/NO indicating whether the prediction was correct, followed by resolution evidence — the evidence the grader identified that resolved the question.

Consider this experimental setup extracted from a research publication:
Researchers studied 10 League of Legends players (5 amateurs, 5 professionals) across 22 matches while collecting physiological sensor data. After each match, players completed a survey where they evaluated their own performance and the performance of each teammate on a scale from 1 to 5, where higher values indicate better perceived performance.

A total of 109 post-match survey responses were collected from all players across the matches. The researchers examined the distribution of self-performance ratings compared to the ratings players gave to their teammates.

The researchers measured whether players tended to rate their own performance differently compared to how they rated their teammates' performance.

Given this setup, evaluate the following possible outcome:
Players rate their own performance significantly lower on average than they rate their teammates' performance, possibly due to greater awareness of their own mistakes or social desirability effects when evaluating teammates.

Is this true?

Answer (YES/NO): YES